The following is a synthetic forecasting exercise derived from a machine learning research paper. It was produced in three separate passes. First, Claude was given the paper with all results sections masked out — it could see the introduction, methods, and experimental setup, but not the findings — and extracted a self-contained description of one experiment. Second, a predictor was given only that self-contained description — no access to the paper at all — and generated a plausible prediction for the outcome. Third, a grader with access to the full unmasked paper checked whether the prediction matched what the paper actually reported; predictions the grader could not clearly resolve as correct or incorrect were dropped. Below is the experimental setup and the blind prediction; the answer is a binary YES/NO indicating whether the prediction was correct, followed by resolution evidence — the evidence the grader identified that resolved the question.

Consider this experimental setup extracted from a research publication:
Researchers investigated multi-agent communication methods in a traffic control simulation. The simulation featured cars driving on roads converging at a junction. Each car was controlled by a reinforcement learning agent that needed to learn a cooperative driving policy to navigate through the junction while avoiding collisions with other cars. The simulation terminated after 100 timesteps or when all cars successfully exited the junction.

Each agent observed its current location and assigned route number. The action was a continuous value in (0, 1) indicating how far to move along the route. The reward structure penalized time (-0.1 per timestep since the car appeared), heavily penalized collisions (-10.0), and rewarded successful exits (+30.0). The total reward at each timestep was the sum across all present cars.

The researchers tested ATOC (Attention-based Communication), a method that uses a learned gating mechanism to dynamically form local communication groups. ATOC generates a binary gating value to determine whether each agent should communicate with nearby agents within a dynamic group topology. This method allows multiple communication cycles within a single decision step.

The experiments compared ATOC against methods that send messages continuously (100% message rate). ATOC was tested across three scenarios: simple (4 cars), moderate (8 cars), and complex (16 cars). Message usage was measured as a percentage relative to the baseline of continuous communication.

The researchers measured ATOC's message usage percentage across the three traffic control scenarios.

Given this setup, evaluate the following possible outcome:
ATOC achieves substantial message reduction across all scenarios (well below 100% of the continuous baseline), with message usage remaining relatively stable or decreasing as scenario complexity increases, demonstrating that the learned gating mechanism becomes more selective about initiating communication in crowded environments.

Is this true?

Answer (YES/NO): NO